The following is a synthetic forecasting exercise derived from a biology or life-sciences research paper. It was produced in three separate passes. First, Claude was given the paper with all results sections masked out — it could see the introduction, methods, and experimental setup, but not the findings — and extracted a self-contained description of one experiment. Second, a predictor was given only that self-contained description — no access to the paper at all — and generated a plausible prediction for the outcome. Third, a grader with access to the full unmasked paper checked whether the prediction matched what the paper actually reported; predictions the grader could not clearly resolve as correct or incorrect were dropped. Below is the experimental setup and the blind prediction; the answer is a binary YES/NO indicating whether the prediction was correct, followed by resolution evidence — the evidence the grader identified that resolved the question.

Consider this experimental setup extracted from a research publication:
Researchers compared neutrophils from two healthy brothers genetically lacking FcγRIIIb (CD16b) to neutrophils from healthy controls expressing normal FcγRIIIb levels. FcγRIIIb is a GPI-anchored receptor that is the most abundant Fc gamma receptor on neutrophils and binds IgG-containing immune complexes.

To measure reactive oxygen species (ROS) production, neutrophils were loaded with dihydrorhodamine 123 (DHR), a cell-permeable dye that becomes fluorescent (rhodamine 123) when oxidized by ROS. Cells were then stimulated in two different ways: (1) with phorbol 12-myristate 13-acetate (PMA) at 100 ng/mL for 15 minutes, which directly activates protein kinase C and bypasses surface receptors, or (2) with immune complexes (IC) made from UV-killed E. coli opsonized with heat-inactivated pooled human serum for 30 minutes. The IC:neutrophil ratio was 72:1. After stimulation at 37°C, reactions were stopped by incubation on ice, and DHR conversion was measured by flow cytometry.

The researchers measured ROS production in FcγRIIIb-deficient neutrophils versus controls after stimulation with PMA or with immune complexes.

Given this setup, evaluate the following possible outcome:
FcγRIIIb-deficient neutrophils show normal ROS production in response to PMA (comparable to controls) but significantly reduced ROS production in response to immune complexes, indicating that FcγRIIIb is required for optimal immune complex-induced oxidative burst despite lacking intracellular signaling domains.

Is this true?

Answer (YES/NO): YES